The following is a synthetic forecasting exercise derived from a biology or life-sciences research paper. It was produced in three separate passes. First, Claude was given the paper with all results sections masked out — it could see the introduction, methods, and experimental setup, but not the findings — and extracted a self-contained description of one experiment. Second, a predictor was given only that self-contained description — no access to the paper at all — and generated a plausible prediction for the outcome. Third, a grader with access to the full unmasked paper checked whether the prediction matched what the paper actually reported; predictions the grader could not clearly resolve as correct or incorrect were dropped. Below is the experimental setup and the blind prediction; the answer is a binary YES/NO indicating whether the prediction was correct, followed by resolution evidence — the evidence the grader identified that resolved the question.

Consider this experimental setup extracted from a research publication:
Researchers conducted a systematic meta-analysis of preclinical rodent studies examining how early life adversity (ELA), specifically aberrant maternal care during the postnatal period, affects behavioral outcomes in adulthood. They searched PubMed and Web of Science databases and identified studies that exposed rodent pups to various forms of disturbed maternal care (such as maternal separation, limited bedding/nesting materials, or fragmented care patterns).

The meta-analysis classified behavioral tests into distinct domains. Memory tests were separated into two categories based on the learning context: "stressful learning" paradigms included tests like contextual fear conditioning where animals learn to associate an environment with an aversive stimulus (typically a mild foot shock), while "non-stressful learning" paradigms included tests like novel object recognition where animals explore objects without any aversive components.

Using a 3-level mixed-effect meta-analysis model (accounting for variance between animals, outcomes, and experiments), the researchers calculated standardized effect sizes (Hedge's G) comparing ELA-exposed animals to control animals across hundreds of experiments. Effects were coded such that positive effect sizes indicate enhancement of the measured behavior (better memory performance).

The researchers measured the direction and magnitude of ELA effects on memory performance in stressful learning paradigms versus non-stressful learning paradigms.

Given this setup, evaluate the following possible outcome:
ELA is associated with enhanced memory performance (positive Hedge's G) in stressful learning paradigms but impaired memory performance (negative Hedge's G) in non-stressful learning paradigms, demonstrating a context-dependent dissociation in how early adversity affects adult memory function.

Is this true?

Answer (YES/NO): YES